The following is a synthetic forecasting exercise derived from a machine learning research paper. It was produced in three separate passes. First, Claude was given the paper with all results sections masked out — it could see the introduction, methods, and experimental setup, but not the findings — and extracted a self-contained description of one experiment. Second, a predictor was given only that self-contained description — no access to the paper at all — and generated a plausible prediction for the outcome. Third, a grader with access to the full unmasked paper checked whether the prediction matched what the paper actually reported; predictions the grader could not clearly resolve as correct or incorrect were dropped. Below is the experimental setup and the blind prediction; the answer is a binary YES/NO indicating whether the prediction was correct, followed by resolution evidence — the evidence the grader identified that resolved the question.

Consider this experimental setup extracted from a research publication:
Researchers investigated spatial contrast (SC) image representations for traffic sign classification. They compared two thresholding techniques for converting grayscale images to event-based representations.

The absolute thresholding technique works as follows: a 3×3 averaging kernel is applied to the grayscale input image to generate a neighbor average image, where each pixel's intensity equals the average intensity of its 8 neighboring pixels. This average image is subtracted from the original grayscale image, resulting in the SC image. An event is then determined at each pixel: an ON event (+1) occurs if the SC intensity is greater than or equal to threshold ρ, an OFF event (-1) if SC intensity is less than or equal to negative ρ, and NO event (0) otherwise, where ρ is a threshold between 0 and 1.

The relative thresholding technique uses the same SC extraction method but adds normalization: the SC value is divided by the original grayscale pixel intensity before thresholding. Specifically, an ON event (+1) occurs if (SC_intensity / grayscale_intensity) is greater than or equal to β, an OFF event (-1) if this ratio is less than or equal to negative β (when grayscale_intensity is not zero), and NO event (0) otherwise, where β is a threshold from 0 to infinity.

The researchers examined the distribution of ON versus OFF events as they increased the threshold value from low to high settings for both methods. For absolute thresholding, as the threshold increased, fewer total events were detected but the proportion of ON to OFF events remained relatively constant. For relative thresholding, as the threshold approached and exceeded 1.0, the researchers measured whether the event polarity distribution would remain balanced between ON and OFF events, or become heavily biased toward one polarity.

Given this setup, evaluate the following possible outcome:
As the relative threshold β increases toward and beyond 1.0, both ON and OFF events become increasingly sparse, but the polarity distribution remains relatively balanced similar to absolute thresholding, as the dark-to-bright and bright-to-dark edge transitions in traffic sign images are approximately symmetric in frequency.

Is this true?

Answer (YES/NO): NO